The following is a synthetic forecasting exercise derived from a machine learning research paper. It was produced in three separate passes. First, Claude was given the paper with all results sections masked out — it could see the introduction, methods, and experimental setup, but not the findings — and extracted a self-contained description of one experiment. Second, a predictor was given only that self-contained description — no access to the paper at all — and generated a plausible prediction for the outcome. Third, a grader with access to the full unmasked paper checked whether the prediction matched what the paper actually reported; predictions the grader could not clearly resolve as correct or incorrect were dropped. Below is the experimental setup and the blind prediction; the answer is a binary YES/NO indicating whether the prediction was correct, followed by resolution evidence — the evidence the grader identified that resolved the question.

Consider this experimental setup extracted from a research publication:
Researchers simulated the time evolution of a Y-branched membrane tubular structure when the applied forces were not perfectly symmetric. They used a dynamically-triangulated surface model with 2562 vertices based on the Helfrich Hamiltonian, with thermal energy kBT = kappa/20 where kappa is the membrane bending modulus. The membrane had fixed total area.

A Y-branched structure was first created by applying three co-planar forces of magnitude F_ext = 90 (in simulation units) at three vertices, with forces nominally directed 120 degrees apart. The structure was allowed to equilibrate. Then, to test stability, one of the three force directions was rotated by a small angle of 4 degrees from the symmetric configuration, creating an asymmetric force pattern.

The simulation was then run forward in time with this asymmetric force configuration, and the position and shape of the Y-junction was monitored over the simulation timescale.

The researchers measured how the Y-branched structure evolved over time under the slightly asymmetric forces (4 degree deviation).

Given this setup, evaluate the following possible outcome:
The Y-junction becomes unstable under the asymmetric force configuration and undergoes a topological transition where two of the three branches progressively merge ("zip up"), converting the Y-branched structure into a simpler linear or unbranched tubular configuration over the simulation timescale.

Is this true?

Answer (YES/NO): YES